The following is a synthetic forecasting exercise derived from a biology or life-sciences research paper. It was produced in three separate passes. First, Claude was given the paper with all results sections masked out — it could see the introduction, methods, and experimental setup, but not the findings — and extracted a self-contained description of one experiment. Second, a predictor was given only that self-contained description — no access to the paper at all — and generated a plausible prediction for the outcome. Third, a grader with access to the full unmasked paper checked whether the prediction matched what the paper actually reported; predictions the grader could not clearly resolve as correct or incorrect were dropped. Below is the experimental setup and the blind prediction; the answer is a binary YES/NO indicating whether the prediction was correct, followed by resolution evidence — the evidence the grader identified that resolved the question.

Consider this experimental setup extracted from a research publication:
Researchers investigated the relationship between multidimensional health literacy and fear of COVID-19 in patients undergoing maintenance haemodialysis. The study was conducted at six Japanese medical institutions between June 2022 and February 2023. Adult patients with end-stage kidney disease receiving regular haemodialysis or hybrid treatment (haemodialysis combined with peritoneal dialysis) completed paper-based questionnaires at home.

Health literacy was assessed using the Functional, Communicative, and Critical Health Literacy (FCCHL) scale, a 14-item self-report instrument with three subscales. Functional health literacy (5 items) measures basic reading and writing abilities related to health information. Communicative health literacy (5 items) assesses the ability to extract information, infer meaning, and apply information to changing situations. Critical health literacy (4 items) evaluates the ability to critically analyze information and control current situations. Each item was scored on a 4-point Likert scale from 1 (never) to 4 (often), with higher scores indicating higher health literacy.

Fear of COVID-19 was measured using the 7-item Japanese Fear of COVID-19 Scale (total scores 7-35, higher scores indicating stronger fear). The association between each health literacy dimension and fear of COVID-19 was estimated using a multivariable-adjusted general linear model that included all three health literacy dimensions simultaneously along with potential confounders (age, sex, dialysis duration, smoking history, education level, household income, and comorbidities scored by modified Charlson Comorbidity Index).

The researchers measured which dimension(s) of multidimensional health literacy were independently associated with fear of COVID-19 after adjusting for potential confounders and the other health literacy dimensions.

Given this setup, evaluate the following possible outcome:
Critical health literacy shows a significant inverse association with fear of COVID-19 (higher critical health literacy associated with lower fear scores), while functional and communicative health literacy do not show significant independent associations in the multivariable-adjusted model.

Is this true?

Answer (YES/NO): NO